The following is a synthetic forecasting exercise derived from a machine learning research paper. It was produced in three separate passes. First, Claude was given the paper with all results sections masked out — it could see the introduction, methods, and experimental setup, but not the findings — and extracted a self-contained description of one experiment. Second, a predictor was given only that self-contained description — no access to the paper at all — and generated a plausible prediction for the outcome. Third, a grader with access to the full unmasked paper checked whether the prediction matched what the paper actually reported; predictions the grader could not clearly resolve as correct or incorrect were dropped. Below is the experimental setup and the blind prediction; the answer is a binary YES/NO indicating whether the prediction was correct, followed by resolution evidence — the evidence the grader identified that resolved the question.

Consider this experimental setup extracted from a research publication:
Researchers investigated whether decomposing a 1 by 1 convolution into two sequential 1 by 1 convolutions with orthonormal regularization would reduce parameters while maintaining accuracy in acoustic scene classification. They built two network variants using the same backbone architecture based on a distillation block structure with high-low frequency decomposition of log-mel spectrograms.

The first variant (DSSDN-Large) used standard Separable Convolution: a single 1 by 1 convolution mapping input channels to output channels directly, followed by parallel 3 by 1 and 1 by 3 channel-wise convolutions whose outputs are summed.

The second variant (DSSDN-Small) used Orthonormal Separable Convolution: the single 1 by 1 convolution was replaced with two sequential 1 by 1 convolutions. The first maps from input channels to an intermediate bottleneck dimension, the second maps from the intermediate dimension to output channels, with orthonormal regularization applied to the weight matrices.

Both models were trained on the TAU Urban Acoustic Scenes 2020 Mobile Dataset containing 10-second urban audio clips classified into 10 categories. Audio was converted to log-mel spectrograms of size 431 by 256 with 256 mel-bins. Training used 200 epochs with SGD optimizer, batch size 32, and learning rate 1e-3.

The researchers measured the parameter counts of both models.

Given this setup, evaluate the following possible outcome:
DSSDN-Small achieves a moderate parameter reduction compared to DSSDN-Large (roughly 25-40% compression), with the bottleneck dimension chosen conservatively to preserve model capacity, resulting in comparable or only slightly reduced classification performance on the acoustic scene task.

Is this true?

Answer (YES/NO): YES